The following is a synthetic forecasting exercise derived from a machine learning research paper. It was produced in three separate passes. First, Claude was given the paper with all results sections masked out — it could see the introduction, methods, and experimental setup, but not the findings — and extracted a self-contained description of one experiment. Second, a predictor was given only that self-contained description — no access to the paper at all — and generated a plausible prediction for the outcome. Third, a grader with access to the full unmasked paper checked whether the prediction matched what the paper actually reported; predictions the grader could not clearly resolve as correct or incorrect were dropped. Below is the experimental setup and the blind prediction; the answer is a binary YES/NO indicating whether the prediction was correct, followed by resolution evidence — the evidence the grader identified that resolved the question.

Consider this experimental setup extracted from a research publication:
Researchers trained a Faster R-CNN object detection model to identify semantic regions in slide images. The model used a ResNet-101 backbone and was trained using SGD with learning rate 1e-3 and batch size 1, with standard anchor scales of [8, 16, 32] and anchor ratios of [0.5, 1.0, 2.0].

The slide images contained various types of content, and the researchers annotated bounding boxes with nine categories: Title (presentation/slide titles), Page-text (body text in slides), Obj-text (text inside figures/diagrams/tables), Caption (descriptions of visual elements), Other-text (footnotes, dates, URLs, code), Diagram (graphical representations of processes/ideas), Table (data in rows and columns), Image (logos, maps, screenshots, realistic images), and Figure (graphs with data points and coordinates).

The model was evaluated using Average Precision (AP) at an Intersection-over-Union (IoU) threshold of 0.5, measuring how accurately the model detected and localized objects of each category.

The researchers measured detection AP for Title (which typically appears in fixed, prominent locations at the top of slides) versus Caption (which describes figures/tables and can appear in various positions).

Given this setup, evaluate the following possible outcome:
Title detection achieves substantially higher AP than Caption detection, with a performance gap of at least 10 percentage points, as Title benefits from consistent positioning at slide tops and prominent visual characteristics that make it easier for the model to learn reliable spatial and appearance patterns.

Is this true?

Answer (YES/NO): YES